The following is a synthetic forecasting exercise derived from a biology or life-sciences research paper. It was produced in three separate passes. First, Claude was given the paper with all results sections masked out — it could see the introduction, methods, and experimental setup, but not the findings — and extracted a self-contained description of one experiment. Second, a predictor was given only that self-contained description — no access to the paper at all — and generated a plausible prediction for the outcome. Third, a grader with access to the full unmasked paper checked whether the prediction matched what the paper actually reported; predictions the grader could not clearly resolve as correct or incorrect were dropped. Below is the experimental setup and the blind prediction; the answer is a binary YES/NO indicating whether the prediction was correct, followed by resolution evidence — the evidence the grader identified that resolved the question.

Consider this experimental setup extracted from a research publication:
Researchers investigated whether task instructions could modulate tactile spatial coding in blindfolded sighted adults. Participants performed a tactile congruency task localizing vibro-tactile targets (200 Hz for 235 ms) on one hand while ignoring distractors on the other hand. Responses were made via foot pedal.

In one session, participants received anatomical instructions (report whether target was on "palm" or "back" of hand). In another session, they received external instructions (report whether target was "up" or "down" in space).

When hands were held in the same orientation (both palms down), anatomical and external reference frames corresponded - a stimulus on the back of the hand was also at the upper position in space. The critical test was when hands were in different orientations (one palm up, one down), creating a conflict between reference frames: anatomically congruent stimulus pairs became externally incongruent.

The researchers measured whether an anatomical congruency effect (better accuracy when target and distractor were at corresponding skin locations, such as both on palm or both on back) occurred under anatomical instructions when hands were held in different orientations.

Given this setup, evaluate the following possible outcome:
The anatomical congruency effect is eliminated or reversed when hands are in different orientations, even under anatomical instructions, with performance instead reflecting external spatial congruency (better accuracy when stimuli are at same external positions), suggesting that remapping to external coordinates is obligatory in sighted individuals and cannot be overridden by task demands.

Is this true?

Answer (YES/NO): NO